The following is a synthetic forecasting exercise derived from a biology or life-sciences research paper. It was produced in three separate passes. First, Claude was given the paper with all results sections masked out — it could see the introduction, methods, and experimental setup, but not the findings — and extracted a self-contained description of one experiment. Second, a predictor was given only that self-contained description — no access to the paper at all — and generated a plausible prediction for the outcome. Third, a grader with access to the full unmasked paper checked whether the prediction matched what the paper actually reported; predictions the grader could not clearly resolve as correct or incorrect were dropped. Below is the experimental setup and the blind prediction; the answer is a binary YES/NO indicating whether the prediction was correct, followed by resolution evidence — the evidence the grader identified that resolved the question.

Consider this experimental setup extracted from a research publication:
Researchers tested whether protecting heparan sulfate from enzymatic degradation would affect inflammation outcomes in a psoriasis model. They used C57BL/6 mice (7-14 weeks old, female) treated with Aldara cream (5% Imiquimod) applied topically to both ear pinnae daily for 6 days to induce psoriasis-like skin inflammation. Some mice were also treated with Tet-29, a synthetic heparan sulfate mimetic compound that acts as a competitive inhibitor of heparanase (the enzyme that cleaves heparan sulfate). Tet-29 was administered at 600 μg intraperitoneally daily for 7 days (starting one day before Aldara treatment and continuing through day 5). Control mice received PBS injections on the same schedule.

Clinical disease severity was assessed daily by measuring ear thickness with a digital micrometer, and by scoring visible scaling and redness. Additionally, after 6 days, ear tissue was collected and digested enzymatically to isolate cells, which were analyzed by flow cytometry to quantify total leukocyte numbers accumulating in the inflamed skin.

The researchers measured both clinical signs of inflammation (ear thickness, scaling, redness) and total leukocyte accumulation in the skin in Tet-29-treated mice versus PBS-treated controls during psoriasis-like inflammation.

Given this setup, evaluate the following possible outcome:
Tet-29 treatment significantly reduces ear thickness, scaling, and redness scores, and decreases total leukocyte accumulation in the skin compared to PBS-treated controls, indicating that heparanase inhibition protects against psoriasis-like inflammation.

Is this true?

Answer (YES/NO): NO